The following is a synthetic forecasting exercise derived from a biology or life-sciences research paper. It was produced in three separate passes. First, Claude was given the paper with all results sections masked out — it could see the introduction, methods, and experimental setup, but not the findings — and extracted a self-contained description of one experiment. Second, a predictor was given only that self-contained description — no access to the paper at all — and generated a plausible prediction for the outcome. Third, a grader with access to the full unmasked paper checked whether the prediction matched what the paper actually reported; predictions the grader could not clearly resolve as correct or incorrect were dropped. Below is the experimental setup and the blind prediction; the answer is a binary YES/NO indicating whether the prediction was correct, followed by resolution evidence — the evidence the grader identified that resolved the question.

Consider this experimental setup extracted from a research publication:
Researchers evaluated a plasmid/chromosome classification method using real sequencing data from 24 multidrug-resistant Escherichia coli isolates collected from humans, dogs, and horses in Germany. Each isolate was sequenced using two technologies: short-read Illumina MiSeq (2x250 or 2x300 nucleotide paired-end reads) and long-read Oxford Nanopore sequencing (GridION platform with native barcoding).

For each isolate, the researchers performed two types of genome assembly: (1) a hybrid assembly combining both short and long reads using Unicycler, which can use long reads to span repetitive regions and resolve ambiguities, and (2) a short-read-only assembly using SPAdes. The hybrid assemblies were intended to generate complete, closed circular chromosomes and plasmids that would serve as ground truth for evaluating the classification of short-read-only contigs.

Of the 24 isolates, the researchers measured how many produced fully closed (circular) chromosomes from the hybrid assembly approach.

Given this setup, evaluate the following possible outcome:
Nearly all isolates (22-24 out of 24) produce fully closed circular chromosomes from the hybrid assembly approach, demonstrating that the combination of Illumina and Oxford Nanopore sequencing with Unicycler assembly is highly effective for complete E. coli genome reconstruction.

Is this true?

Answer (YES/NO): NO